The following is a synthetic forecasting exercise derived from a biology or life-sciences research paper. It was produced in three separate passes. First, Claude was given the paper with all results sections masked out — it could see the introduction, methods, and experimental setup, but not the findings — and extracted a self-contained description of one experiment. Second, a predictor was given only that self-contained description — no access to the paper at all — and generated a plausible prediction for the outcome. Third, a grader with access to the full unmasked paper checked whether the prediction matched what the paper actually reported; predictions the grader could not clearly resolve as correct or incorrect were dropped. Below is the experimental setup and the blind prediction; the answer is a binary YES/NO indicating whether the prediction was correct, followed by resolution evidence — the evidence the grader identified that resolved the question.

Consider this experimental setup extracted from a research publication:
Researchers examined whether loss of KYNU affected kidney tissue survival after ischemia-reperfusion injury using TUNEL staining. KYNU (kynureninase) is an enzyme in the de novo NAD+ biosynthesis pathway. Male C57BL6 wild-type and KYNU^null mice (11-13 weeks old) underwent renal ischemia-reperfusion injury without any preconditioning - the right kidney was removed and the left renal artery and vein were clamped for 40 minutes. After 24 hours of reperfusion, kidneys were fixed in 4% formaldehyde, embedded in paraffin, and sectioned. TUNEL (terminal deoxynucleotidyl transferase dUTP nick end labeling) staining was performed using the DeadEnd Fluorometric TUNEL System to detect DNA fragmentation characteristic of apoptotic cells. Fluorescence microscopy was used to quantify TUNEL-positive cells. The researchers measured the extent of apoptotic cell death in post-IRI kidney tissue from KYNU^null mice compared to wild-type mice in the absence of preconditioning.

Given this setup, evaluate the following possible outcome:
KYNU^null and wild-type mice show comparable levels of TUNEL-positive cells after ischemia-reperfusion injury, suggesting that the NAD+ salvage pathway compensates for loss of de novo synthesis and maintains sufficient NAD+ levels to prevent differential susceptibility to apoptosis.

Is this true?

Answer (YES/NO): YES